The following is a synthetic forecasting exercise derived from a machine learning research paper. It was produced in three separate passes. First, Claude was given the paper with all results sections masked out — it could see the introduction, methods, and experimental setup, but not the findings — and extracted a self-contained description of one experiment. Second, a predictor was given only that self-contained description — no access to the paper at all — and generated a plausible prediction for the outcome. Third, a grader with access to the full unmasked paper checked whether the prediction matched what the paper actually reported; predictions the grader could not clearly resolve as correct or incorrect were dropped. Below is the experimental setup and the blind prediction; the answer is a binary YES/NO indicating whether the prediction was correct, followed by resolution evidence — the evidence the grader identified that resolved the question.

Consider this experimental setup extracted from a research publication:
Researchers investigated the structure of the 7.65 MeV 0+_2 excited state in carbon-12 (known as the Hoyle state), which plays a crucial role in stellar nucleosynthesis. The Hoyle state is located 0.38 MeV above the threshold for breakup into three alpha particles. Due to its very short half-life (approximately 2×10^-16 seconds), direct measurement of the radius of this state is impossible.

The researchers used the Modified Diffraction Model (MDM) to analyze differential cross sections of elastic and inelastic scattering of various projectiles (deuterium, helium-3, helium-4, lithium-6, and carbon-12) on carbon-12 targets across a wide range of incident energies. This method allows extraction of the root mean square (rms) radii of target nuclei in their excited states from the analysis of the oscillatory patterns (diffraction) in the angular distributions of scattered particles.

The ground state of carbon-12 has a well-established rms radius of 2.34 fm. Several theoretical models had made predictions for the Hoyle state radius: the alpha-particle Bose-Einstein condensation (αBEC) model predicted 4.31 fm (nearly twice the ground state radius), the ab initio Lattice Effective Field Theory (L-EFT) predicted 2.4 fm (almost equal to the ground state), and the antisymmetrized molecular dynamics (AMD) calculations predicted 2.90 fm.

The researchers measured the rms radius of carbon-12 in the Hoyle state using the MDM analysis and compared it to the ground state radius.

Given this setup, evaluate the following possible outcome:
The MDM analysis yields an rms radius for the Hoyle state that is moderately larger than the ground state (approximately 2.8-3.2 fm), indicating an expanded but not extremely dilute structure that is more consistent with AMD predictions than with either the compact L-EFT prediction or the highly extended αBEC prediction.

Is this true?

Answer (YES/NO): YES